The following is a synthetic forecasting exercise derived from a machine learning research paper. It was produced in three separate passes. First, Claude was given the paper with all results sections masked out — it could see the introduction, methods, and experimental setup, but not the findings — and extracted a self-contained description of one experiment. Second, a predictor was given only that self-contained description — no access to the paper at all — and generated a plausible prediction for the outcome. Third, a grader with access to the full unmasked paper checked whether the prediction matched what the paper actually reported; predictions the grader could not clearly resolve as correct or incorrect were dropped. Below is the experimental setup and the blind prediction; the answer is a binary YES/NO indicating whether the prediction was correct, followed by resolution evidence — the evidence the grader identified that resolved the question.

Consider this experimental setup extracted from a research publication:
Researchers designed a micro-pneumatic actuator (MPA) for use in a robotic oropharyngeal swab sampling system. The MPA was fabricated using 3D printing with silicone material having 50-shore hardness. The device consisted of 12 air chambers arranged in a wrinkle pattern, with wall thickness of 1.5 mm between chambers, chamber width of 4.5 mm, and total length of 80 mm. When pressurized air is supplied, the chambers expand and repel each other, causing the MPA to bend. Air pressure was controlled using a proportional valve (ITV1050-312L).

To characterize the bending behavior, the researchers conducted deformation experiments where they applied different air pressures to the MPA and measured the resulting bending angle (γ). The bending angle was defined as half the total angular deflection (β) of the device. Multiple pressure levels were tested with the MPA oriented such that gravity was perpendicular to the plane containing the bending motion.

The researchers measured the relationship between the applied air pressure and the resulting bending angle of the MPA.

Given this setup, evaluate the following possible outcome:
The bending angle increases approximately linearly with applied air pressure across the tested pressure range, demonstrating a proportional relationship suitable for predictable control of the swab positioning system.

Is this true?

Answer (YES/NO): YES